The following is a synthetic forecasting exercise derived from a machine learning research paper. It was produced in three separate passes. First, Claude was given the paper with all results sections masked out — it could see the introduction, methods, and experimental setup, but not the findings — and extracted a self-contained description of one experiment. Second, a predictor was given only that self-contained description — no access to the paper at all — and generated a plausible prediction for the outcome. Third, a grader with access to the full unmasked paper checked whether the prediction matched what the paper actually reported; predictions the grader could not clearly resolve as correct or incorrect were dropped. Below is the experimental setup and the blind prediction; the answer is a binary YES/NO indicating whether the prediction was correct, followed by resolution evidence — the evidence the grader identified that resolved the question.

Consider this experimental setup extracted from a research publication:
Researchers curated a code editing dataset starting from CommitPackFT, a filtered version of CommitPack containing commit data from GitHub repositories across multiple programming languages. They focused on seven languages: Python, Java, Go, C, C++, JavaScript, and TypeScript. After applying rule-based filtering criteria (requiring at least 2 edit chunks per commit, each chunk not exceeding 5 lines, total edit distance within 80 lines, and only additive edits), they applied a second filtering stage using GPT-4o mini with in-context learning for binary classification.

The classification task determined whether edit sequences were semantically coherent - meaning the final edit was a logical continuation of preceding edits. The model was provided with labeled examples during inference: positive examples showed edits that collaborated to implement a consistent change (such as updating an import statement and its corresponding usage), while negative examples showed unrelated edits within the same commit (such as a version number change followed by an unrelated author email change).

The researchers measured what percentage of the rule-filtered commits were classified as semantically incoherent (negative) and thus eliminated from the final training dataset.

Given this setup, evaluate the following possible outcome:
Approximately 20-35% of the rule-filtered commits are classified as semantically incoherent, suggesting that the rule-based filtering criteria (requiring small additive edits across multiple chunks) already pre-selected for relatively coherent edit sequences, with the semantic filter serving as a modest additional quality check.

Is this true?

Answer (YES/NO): NO